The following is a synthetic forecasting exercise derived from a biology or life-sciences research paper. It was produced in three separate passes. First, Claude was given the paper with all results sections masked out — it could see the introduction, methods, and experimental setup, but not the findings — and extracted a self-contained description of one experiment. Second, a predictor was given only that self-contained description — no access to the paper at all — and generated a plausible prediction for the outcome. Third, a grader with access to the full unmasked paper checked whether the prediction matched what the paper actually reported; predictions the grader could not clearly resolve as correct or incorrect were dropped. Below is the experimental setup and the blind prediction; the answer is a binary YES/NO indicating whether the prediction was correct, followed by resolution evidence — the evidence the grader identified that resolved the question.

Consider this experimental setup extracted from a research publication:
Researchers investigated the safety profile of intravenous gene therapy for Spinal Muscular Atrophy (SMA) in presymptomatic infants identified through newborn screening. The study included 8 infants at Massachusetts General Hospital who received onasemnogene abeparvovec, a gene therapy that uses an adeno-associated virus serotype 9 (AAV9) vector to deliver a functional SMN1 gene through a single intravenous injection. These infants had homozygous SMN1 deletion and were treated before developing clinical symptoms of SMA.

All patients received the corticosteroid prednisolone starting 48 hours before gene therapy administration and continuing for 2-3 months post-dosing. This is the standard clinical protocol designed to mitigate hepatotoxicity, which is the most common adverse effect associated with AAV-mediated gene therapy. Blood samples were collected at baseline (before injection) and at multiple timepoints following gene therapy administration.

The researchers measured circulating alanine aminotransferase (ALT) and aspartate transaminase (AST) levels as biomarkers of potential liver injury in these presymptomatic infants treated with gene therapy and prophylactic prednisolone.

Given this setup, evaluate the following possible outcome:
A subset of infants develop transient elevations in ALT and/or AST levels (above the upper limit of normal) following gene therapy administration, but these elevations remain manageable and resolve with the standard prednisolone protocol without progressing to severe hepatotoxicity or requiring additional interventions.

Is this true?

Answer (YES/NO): YES